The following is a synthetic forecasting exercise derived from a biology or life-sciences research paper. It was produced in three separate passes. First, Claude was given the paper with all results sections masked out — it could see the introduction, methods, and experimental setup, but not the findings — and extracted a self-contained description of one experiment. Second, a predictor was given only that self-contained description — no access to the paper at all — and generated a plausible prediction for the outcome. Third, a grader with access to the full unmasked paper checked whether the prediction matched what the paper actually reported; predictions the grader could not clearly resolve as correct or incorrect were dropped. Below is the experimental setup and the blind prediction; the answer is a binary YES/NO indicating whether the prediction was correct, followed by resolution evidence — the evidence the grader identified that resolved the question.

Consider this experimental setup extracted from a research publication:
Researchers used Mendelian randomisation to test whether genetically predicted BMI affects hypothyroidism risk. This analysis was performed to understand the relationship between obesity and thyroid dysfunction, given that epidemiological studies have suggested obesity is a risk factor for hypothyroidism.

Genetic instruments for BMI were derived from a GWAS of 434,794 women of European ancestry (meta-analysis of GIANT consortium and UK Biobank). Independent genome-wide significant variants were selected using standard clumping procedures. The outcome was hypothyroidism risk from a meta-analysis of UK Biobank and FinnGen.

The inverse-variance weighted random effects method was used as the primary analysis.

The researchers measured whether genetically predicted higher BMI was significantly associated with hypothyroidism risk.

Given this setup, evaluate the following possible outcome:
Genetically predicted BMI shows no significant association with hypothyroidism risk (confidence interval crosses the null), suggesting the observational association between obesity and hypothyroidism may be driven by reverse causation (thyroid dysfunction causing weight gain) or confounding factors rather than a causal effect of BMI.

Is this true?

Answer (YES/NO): NO